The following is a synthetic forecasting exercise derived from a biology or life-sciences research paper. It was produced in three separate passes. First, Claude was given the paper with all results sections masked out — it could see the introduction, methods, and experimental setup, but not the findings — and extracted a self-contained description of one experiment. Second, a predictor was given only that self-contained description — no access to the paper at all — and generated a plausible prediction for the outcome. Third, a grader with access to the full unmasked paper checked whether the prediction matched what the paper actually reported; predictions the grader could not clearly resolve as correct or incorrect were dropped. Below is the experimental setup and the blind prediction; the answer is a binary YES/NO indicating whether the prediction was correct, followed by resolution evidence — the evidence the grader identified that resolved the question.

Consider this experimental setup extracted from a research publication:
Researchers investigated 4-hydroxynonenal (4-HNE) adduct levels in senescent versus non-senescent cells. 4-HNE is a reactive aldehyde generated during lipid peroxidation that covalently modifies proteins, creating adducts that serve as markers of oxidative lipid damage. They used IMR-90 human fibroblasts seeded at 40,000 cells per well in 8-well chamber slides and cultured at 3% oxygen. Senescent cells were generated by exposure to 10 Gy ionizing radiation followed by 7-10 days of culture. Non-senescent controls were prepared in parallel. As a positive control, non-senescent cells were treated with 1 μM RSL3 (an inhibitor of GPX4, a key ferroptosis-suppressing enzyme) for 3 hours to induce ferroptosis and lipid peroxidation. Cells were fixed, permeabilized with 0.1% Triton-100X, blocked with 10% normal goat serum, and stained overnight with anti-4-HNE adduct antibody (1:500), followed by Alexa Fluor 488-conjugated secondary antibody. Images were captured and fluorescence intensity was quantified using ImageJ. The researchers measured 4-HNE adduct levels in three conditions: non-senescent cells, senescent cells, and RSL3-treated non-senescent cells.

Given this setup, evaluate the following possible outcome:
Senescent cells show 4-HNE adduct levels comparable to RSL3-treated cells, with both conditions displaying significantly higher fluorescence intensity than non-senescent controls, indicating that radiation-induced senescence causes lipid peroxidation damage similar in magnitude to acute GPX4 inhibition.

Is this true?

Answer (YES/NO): NO